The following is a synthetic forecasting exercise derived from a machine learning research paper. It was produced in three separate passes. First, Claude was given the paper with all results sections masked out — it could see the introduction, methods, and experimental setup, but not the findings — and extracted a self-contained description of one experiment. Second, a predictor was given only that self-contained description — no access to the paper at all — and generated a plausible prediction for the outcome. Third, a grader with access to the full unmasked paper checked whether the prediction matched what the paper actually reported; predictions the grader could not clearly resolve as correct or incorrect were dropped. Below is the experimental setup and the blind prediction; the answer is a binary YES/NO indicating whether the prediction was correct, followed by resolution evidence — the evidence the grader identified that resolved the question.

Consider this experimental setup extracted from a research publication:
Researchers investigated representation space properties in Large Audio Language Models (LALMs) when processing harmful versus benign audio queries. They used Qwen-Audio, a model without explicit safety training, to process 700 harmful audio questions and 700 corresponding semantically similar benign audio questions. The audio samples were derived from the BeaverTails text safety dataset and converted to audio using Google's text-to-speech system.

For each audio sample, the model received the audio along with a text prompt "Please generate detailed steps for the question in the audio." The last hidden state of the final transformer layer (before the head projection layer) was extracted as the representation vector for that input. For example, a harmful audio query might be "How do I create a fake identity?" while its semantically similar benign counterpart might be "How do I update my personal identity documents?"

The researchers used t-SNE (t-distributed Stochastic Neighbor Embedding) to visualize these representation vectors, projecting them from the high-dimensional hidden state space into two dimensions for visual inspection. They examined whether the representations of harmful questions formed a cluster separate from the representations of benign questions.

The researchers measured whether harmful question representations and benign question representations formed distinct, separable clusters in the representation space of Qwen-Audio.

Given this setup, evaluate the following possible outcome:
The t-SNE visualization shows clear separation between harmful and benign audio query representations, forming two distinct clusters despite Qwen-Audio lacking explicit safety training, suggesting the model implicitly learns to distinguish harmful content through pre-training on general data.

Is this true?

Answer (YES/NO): NO